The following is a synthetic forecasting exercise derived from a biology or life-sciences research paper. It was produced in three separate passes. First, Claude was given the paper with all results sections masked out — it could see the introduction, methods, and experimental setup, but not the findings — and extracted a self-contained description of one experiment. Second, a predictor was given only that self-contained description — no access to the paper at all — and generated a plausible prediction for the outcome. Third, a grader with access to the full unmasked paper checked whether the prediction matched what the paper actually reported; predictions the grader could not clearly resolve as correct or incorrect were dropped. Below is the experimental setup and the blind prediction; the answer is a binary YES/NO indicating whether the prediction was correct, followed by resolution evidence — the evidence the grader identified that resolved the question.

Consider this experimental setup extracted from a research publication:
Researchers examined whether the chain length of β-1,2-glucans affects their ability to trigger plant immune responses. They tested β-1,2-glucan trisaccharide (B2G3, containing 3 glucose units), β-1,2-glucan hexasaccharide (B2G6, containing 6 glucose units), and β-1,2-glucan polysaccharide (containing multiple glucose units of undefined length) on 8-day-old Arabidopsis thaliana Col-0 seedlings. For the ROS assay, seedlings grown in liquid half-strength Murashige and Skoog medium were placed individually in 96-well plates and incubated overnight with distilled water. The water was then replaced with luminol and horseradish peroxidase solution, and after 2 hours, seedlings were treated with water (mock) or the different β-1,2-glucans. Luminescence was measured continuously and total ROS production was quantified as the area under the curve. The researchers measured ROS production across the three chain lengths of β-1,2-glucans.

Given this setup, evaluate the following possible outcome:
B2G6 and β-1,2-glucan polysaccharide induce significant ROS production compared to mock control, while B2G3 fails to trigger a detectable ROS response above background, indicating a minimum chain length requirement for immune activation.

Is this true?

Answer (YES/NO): NO